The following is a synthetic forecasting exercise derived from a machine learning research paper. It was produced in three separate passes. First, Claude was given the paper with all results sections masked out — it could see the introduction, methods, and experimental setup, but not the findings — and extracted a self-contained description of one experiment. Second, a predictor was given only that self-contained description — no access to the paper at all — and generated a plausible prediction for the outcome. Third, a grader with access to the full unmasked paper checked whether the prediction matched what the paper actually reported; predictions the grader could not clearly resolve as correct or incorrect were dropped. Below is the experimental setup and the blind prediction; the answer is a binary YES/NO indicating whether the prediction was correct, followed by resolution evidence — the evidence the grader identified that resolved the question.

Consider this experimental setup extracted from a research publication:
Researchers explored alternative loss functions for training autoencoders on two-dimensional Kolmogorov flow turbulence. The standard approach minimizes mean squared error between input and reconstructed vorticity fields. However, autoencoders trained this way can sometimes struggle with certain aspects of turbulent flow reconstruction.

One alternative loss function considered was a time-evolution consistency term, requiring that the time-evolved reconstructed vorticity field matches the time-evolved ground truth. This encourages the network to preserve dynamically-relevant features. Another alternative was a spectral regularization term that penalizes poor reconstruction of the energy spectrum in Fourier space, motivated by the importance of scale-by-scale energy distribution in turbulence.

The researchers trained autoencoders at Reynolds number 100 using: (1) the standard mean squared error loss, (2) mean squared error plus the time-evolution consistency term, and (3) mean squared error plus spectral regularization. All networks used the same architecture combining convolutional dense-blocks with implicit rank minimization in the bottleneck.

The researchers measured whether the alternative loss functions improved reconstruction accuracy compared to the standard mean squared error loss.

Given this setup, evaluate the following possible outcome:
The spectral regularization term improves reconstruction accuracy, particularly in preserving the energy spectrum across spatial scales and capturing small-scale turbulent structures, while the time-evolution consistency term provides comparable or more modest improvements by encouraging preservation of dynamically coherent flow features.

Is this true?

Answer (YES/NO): NO